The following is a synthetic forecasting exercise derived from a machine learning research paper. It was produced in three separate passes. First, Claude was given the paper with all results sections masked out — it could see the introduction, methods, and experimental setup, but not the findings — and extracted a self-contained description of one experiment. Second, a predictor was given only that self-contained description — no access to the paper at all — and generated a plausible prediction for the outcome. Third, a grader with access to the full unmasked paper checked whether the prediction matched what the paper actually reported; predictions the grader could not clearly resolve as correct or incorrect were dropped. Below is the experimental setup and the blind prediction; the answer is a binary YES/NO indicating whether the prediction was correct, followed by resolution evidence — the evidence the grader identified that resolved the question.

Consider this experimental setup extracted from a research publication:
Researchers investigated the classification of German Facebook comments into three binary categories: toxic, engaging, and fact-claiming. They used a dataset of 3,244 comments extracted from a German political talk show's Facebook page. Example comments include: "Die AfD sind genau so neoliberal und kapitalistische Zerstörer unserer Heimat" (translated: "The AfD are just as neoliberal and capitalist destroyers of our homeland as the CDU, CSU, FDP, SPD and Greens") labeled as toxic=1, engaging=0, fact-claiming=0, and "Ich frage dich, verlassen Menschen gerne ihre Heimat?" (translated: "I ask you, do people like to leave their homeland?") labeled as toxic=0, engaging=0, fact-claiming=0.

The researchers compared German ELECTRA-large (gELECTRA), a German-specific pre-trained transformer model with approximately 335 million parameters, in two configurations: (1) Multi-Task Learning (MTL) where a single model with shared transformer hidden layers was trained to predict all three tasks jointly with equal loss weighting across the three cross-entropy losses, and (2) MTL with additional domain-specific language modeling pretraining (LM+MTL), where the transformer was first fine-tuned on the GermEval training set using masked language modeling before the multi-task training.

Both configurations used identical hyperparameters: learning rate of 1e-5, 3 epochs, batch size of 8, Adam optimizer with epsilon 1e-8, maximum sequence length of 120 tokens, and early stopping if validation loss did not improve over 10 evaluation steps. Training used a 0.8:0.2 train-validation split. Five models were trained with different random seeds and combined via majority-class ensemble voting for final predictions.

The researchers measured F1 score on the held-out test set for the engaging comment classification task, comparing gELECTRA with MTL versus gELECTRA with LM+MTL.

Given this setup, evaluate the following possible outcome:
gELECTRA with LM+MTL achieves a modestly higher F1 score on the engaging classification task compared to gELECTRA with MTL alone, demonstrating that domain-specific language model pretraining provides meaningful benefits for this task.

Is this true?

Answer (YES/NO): NO